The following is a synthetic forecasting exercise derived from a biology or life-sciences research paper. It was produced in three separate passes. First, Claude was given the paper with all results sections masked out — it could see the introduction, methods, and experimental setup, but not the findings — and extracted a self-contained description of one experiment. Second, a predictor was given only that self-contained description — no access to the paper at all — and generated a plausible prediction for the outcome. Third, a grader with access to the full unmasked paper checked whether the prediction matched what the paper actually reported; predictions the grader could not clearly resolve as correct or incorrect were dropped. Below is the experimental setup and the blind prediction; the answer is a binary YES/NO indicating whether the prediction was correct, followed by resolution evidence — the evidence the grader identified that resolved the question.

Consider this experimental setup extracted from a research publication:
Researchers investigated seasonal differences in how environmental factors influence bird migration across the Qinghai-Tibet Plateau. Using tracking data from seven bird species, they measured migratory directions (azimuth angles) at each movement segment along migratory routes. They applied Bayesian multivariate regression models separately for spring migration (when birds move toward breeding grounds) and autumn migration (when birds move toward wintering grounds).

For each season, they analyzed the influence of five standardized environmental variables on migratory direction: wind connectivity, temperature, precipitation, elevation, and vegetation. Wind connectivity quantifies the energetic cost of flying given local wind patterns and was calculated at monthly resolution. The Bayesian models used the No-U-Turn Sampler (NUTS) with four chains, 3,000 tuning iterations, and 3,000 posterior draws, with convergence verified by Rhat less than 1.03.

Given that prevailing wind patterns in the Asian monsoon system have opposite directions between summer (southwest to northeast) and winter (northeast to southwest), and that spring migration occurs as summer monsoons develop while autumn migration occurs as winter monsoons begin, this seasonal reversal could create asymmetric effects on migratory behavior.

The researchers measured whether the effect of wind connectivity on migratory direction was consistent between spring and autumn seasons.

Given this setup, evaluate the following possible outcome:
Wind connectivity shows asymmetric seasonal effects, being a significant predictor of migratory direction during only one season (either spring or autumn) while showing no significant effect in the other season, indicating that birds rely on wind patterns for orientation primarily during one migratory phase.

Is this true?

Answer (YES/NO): NO